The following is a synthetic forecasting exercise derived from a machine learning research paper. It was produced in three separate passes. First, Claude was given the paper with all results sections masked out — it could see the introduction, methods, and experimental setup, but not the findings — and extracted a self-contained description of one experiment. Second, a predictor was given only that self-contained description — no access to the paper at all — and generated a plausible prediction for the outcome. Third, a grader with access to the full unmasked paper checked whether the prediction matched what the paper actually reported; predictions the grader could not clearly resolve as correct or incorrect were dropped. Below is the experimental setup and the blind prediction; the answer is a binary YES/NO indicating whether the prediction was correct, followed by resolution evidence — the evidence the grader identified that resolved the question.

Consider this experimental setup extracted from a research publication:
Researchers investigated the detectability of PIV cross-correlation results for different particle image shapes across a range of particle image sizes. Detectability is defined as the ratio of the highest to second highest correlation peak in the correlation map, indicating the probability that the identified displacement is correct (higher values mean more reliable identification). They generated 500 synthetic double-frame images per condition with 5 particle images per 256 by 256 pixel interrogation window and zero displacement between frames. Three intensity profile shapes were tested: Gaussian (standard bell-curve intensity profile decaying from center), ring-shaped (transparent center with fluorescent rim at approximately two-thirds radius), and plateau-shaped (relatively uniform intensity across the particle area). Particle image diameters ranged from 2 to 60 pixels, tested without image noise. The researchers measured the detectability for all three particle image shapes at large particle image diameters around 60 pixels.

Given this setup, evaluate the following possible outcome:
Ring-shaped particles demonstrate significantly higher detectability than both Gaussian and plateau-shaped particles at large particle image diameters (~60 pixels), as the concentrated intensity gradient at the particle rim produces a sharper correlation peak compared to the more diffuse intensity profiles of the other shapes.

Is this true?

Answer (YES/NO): NO